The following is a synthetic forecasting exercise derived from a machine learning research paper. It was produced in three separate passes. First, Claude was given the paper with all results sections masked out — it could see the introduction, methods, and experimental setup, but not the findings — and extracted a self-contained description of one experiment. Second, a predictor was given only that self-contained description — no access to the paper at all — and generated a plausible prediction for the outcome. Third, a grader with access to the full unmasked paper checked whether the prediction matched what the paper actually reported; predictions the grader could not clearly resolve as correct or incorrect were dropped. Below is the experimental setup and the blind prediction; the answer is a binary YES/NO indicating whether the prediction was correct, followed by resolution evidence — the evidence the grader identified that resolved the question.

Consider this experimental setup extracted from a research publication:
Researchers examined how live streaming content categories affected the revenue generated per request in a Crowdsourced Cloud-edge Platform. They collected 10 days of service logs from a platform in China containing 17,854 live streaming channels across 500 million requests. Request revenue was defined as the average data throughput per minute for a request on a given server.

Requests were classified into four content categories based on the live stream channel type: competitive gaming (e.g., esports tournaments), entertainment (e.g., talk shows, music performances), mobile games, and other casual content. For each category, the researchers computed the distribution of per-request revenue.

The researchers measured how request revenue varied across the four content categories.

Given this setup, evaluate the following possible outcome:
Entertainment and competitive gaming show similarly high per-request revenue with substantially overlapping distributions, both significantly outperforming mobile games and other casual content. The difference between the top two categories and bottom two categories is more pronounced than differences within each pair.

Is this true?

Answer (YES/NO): NO